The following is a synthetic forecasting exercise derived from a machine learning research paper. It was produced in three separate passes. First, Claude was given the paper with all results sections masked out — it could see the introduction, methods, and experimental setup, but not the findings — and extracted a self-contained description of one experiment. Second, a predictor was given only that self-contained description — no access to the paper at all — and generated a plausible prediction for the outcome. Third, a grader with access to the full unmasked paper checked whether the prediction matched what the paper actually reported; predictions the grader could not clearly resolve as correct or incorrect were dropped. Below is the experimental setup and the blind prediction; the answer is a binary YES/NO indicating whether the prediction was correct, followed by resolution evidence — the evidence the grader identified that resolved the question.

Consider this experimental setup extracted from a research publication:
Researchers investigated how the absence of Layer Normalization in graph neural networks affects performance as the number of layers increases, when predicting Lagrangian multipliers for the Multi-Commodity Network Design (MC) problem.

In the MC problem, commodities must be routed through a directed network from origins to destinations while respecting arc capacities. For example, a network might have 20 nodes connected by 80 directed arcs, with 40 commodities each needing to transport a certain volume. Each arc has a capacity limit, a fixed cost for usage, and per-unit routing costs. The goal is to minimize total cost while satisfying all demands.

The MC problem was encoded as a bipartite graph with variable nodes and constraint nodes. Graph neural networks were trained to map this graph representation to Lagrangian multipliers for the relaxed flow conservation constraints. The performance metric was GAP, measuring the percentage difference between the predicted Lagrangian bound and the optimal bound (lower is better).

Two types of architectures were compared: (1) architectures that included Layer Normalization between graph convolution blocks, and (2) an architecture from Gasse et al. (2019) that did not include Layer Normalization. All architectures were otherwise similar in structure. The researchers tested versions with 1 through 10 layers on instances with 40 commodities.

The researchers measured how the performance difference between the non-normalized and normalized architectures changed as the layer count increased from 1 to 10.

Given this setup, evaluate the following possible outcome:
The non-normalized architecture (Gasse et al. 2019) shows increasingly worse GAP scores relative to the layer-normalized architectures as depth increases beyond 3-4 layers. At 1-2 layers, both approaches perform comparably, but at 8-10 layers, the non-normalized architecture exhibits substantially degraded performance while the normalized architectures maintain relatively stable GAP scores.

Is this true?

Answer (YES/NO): NO